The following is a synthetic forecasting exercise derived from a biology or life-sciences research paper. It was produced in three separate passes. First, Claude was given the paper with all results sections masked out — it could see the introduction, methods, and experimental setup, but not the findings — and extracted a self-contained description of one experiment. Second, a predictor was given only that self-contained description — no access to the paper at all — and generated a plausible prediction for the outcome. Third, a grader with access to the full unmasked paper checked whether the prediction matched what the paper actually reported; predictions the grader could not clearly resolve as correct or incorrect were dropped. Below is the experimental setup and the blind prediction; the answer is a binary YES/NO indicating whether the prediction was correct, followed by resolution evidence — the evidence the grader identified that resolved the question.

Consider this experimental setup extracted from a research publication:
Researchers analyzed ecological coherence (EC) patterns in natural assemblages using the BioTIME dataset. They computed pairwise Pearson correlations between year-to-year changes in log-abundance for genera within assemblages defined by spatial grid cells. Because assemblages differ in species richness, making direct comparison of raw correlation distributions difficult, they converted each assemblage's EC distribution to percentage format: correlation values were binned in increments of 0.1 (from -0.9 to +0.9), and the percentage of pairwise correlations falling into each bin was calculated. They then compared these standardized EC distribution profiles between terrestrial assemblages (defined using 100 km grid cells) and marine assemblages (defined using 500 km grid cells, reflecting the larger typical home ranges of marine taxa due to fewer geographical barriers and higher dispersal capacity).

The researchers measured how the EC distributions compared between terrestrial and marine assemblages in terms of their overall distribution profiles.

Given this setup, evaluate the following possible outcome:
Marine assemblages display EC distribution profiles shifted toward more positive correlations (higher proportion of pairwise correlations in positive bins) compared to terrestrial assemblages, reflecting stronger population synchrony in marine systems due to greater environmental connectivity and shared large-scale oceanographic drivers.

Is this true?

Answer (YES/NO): YES